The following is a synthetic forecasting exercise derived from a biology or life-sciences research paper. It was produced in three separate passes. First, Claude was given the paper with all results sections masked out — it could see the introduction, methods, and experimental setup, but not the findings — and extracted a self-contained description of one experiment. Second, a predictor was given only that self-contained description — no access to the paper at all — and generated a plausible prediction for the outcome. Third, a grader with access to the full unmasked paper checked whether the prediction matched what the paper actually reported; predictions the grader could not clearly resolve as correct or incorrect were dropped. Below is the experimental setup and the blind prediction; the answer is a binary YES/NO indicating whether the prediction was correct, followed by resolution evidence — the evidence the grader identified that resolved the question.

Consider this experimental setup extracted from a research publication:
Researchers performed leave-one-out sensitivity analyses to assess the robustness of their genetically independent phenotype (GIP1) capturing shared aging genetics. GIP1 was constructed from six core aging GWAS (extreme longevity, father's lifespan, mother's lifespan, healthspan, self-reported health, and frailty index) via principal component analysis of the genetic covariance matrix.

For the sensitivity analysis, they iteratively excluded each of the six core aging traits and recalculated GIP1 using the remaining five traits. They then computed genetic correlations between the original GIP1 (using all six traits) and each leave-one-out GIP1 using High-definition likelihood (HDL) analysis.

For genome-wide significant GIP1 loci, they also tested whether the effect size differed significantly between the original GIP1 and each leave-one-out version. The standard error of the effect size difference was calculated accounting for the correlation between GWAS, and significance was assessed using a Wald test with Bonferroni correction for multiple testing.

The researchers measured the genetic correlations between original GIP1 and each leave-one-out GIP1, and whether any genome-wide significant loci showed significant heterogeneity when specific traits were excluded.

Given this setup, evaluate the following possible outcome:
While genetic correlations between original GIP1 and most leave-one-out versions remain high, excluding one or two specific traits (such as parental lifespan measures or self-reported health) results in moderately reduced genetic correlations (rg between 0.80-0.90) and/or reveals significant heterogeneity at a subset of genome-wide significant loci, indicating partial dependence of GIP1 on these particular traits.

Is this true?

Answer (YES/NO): NO